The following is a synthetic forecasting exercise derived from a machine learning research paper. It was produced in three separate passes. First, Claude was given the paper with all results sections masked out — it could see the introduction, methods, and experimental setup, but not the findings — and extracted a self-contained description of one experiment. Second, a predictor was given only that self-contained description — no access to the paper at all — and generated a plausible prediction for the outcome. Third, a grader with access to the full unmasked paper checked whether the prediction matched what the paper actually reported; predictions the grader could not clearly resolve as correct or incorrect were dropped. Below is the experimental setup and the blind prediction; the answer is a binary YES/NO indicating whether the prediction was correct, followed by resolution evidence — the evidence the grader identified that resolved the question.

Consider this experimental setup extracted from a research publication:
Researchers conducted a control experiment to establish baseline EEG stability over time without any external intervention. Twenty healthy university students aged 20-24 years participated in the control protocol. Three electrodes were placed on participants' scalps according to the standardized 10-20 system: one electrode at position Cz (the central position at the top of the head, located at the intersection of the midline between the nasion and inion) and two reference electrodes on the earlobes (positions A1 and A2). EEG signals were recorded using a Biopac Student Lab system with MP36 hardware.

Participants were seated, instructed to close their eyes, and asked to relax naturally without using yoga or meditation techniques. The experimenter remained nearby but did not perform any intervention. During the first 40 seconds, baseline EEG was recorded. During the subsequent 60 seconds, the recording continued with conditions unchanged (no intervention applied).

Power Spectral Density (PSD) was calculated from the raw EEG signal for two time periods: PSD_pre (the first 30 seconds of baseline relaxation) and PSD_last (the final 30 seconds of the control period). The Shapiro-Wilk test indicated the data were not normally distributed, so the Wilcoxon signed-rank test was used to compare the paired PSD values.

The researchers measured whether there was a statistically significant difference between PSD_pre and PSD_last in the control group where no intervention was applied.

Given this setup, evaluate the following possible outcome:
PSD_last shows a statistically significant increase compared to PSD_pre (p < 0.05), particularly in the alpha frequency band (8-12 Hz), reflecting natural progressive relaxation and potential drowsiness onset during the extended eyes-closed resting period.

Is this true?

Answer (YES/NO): NO